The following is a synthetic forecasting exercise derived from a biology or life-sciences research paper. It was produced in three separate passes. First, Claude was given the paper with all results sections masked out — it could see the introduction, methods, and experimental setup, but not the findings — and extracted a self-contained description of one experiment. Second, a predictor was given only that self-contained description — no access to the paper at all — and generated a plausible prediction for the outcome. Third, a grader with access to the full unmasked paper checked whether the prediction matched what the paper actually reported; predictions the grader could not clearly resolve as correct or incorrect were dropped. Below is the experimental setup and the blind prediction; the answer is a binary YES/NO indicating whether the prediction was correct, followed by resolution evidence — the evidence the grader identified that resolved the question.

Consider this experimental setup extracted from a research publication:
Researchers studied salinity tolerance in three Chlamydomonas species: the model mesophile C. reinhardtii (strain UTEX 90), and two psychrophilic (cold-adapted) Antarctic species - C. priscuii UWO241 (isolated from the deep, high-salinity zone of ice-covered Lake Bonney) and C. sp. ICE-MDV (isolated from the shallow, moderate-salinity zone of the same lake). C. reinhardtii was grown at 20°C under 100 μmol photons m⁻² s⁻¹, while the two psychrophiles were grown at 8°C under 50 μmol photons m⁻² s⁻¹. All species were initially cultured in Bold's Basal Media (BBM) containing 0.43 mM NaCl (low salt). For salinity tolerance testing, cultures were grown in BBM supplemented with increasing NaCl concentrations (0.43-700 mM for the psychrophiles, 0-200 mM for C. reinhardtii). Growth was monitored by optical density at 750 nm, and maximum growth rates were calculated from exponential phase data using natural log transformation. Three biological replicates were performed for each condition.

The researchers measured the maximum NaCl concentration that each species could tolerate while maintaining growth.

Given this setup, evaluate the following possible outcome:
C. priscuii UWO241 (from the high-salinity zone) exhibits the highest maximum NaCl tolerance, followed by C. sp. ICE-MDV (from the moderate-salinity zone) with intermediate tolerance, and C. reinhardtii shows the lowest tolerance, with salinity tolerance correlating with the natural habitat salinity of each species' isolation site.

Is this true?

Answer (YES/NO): YES